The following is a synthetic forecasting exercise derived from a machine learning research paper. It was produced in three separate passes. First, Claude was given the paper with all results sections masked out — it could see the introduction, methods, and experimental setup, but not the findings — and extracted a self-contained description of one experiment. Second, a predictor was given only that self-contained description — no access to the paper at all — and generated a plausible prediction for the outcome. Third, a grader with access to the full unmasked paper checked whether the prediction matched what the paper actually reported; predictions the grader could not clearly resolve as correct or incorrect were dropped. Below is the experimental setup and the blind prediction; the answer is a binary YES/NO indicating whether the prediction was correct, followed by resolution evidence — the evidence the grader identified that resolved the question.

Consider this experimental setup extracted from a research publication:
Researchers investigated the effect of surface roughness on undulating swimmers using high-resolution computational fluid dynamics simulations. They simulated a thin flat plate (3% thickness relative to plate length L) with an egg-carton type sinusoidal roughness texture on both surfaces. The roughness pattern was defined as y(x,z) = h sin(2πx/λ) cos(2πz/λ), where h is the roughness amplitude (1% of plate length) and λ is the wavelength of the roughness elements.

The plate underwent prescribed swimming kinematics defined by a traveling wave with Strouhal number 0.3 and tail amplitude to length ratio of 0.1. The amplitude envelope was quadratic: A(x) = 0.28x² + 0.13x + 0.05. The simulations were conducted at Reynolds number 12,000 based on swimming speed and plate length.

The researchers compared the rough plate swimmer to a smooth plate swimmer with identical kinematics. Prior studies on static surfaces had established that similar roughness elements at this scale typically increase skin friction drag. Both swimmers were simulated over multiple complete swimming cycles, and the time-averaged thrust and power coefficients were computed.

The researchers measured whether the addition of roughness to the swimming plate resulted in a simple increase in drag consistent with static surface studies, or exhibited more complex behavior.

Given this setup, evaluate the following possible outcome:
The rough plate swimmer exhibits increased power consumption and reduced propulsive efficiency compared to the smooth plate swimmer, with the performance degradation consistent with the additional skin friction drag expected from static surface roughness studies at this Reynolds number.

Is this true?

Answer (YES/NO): NO